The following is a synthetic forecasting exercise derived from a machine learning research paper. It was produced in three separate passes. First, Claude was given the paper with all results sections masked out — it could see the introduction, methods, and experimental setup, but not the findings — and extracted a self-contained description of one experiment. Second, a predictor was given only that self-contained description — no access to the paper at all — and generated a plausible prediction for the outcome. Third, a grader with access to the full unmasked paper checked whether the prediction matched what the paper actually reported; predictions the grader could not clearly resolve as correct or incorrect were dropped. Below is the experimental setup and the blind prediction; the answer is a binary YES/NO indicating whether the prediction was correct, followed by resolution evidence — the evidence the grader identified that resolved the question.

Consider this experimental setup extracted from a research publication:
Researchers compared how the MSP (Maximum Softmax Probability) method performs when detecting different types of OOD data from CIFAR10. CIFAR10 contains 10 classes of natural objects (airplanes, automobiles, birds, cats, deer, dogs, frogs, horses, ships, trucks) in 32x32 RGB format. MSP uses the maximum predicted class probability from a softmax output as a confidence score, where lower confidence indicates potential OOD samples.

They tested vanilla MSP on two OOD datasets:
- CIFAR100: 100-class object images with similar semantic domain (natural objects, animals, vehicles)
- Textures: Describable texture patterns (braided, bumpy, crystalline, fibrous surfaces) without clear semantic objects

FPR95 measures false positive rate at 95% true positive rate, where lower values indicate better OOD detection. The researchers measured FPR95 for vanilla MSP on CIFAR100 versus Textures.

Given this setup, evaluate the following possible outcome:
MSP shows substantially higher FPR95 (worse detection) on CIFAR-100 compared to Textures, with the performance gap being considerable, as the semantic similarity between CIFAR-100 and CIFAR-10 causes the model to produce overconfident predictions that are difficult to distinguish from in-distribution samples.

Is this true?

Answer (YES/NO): YES